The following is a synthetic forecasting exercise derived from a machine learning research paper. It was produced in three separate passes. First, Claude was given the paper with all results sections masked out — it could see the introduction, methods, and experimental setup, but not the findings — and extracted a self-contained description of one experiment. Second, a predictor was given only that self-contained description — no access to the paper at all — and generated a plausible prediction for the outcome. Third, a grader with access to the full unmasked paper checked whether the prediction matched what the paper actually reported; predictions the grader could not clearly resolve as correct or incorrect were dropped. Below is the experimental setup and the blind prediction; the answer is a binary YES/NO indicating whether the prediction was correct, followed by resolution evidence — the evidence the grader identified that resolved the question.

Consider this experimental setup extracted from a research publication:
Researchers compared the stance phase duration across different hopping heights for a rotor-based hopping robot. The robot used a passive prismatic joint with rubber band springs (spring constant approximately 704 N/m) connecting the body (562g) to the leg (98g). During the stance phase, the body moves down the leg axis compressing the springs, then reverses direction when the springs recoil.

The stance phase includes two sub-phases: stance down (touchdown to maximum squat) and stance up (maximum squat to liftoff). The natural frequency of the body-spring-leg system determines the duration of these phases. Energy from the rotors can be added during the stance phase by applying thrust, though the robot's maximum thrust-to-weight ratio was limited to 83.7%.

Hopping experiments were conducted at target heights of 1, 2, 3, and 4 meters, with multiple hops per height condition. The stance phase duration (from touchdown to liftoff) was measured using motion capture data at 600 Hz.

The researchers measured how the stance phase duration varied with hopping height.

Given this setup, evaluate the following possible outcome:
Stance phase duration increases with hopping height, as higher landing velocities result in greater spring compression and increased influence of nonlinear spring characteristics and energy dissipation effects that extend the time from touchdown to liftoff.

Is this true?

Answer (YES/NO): YES